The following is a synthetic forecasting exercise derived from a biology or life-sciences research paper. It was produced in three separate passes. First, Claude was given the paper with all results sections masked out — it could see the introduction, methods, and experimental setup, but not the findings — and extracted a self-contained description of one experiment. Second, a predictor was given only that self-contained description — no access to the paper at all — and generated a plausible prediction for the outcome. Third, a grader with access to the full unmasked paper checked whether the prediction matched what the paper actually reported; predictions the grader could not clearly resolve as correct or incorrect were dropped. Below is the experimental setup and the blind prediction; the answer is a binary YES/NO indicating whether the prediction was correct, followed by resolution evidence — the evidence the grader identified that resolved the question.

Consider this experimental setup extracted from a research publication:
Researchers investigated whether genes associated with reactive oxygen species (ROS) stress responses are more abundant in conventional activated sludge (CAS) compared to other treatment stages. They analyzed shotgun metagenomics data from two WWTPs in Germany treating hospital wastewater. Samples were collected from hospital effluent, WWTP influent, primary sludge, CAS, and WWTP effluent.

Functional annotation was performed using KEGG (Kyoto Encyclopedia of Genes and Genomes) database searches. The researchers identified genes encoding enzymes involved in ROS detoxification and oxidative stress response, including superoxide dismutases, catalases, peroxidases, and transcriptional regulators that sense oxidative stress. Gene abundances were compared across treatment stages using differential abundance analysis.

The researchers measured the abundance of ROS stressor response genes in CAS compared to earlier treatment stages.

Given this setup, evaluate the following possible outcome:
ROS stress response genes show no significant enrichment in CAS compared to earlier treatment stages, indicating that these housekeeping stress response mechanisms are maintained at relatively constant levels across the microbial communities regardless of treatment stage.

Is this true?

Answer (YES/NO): NO